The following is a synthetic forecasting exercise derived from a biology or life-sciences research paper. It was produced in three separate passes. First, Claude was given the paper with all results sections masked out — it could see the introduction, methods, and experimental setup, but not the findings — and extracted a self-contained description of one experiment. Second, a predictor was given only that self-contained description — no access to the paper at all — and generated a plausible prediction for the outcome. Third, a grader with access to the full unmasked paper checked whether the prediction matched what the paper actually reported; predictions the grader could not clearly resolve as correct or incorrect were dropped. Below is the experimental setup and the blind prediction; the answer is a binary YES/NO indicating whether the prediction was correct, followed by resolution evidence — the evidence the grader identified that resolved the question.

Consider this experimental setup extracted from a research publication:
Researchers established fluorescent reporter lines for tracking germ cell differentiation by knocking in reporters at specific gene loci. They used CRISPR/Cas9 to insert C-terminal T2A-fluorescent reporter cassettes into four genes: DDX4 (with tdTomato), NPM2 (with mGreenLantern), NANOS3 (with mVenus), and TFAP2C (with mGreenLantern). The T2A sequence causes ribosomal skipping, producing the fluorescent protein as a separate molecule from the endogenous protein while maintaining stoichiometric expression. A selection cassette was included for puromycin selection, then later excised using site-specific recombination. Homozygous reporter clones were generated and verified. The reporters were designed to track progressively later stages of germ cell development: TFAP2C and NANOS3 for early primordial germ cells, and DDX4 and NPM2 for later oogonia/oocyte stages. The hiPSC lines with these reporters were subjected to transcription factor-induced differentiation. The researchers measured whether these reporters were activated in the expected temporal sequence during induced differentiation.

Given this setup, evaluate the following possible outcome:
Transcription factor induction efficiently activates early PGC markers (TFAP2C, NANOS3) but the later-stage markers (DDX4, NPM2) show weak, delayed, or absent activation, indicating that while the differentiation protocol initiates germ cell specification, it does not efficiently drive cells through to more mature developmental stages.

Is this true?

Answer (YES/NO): NO